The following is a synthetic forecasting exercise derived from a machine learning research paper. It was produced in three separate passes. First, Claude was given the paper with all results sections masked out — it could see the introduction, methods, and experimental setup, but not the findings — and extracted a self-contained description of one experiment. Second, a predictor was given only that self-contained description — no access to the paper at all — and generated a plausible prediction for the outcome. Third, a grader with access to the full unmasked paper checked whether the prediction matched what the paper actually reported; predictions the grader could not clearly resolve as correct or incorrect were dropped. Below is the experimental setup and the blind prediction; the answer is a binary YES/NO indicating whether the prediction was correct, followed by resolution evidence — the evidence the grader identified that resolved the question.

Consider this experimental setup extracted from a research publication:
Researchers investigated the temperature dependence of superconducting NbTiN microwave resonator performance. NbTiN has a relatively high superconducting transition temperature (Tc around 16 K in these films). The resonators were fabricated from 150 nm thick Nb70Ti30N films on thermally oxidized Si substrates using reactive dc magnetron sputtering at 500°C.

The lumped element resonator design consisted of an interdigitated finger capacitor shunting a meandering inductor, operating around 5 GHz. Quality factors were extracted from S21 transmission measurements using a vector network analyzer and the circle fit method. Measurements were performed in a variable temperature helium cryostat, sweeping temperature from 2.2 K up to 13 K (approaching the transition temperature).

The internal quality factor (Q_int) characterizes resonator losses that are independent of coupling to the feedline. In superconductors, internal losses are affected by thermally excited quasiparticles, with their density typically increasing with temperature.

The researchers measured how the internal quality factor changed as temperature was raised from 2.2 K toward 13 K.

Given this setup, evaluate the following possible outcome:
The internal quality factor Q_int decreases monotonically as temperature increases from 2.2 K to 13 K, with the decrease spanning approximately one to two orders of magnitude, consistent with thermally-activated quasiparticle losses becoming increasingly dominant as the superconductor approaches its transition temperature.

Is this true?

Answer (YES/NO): YES